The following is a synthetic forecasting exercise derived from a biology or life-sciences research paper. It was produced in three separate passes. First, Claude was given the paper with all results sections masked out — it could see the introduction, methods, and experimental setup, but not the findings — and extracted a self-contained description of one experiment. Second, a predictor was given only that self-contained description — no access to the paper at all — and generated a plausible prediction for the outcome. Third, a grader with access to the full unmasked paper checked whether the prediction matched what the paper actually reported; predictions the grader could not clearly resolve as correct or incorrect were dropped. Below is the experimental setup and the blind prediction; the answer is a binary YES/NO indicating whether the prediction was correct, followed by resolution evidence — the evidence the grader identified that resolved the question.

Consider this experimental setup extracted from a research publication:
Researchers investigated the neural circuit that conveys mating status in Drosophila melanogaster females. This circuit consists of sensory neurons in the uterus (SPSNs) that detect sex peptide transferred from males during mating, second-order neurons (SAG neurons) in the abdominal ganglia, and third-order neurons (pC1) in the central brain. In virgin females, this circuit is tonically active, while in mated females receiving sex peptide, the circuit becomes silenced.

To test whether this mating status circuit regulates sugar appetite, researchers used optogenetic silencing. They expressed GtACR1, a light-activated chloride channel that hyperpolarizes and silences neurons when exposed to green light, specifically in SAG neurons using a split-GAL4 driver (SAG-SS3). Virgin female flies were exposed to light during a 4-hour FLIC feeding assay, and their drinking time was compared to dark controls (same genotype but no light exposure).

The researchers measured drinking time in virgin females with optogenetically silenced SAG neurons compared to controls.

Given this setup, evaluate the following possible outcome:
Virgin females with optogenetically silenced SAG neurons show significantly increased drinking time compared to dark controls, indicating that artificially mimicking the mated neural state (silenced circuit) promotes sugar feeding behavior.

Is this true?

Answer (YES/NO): YES